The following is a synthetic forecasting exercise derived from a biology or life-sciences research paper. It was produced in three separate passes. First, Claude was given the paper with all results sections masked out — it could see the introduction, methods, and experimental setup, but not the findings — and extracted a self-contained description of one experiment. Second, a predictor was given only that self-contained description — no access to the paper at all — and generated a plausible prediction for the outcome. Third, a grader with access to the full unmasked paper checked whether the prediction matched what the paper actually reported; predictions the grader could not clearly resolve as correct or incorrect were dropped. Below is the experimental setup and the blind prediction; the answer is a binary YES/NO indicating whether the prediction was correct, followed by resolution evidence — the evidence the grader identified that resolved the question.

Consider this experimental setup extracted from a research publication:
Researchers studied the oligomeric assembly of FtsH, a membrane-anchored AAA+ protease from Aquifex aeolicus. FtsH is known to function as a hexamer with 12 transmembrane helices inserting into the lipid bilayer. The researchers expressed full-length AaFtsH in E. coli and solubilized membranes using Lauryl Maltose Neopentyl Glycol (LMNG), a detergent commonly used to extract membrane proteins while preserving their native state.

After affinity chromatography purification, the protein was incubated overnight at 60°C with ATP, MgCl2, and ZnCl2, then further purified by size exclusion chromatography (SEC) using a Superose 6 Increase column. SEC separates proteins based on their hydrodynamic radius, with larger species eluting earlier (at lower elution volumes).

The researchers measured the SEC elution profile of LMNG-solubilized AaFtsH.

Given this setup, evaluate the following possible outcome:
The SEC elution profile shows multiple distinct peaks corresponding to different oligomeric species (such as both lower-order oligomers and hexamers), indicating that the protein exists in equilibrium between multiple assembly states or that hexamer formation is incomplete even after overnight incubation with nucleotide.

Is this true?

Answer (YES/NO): NO